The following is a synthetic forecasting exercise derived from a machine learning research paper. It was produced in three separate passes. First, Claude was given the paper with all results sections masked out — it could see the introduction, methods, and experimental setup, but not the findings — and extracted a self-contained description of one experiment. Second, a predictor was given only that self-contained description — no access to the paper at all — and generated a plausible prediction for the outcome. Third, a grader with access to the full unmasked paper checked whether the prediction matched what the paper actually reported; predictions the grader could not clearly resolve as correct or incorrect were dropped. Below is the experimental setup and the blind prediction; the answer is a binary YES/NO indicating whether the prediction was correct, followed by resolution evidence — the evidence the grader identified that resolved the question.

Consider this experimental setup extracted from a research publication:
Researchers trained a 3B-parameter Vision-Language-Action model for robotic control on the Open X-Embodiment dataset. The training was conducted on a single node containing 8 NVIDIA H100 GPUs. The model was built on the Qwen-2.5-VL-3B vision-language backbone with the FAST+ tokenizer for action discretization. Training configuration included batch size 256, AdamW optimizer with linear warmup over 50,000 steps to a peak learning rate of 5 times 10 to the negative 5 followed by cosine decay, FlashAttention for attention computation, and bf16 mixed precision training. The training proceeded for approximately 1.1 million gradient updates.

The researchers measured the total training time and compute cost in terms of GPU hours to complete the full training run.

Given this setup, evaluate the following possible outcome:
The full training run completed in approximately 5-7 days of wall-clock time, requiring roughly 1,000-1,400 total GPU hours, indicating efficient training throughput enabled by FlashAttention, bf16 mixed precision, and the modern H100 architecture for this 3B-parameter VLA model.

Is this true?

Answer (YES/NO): NO